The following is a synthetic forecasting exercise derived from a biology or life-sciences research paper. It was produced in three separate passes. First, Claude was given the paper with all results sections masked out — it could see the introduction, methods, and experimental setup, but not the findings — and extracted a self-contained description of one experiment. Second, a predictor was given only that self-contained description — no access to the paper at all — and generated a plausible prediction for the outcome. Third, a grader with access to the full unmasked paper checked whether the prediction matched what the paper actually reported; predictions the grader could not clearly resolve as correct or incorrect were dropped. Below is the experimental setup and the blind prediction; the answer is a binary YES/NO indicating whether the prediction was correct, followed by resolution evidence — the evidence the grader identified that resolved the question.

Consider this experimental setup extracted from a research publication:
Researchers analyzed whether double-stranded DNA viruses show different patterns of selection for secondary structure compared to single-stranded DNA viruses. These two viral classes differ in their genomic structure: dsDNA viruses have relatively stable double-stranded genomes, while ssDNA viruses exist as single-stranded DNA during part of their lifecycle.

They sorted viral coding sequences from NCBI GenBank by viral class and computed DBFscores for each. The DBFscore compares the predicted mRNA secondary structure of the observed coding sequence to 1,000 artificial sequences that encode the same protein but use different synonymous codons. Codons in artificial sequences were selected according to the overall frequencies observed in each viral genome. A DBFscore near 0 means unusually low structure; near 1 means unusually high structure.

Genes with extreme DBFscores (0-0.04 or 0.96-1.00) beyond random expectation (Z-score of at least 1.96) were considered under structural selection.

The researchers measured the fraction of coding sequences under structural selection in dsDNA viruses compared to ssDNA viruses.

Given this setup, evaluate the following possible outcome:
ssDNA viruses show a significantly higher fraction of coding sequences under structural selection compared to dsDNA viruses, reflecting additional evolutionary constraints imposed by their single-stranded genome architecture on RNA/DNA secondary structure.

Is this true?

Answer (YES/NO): NO